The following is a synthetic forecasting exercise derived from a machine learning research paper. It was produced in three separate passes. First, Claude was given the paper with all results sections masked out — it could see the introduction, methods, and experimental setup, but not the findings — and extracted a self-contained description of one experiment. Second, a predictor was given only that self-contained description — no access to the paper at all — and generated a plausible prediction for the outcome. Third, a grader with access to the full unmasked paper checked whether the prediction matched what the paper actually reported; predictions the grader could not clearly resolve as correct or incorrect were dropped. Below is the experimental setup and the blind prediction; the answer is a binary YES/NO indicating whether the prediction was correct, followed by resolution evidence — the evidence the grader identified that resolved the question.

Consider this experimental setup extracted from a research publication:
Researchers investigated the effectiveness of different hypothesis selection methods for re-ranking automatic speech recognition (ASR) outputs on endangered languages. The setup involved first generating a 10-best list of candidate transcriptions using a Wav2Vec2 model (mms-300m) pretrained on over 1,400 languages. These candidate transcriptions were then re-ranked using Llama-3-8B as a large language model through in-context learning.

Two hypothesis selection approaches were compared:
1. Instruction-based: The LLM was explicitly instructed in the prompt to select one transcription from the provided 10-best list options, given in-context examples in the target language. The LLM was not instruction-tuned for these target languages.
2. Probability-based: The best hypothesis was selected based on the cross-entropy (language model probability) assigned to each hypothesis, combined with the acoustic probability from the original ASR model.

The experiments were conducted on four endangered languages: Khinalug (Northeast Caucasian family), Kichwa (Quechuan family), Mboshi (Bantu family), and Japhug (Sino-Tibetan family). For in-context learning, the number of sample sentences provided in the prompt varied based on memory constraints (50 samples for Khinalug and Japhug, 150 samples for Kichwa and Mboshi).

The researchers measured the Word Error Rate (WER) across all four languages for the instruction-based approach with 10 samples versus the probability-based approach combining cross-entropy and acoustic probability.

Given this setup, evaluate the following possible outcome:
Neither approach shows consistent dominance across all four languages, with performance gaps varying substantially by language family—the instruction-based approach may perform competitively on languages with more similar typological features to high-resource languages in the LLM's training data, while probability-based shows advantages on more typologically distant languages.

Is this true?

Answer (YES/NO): NO